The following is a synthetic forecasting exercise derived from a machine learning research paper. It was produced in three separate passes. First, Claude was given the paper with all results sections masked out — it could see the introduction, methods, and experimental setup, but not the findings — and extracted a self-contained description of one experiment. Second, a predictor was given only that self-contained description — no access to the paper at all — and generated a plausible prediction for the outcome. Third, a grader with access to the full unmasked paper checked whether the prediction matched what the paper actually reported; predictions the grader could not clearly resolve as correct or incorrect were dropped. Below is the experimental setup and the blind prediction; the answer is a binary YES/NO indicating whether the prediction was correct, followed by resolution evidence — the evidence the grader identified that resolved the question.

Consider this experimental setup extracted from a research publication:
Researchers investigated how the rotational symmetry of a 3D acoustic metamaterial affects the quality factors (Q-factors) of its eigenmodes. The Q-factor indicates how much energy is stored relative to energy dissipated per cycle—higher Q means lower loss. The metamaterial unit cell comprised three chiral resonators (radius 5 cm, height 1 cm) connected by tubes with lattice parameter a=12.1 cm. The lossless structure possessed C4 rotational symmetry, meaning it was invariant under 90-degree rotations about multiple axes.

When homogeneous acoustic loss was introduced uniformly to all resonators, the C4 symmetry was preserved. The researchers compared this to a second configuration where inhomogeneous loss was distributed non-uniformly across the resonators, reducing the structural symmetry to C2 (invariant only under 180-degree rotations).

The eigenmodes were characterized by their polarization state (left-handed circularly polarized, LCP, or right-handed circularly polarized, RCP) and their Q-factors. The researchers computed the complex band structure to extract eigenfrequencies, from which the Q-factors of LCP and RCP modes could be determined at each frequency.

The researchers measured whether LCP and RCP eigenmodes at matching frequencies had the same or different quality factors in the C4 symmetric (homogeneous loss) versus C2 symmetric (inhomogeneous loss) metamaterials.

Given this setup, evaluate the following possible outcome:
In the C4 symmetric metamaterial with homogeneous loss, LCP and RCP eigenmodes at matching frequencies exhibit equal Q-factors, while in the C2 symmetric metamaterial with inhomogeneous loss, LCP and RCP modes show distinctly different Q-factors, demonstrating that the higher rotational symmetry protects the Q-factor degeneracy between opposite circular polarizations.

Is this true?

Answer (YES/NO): YES